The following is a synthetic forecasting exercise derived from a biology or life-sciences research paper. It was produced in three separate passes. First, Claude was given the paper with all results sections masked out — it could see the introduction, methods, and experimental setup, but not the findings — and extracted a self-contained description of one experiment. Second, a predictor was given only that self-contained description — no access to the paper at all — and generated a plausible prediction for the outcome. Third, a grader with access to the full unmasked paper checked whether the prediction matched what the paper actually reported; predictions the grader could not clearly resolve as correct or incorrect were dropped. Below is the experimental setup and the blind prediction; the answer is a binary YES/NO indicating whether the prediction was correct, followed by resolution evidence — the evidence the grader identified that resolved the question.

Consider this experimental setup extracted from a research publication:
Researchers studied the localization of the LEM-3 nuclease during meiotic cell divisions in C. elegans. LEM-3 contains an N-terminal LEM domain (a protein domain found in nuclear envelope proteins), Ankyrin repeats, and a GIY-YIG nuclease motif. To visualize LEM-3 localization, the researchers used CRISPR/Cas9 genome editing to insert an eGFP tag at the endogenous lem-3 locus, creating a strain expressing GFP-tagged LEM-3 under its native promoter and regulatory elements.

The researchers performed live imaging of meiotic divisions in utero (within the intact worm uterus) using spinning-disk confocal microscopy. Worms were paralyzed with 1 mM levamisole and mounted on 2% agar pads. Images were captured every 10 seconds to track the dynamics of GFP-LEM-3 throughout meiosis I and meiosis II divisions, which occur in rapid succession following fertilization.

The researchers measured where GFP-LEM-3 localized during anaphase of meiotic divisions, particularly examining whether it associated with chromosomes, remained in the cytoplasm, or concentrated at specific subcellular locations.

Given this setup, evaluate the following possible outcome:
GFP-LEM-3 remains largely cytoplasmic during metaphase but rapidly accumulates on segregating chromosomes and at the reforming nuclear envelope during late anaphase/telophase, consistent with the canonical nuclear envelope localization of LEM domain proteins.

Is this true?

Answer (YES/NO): NO